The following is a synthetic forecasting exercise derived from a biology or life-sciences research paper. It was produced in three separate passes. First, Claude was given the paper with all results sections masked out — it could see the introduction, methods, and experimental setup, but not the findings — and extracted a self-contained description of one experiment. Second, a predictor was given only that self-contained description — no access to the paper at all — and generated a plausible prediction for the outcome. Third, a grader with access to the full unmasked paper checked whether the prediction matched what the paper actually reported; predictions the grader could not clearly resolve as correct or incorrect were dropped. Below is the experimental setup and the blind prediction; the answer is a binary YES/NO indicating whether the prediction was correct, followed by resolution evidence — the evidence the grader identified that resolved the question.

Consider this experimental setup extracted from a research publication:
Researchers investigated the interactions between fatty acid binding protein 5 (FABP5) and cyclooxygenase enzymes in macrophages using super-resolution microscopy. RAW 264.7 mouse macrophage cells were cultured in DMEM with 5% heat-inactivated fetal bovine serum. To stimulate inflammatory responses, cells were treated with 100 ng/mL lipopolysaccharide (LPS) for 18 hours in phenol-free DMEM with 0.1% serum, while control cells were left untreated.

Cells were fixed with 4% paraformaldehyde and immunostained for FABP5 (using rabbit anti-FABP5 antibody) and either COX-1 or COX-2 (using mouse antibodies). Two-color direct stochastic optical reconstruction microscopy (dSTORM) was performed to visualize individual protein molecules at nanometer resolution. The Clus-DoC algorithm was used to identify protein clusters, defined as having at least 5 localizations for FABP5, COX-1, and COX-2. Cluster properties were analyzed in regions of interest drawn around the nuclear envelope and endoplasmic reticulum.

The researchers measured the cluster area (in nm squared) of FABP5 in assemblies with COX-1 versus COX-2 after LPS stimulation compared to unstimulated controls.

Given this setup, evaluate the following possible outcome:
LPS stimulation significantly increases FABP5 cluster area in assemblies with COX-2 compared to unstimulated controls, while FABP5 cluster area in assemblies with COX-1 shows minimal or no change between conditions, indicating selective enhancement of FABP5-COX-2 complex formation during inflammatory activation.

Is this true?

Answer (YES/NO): NO